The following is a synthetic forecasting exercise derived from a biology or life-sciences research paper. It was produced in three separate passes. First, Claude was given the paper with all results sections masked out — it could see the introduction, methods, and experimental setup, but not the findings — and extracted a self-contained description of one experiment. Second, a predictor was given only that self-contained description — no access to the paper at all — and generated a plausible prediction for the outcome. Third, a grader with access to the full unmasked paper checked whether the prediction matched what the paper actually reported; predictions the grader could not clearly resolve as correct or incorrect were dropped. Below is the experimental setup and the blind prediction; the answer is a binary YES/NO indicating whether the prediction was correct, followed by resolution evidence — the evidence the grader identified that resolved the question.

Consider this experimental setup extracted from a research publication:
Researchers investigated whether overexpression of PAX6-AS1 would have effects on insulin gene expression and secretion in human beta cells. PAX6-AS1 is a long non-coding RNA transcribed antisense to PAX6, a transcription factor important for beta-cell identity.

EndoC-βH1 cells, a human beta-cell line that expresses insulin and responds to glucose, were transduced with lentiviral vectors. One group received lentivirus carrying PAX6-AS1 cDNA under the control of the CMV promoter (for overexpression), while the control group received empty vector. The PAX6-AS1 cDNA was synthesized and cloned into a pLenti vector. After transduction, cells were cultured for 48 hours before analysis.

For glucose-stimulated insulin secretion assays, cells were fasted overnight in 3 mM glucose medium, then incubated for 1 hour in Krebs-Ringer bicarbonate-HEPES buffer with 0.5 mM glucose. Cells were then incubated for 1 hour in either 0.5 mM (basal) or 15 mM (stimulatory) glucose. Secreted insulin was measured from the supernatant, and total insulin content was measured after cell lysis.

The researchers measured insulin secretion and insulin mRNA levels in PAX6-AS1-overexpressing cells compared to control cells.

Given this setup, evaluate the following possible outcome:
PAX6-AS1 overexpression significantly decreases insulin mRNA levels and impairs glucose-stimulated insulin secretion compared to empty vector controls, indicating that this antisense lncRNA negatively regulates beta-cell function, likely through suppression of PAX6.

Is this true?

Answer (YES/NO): YES